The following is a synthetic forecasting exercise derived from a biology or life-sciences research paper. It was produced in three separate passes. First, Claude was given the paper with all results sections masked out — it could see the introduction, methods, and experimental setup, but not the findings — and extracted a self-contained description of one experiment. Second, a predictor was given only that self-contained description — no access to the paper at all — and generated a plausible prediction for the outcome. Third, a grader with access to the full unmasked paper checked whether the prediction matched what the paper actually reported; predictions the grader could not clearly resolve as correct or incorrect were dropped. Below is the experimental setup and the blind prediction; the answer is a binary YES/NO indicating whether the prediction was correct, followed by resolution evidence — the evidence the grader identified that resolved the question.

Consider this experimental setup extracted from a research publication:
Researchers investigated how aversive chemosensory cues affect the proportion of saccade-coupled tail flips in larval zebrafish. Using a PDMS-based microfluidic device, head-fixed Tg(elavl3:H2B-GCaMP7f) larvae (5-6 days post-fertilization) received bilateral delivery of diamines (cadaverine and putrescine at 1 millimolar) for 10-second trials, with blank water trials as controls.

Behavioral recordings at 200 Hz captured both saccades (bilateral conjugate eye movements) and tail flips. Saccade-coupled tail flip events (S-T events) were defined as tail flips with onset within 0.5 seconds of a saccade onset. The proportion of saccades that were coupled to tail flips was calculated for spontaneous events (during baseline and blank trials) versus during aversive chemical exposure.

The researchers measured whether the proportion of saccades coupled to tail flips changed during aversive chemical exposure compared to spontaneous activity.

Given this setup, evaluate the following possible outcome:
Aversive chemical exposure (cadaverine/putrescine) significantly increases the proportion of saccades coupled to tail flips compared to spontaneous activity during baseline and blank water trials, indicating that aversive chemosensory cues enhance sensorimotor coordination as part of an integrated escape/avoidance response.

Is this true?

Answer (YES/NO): NO